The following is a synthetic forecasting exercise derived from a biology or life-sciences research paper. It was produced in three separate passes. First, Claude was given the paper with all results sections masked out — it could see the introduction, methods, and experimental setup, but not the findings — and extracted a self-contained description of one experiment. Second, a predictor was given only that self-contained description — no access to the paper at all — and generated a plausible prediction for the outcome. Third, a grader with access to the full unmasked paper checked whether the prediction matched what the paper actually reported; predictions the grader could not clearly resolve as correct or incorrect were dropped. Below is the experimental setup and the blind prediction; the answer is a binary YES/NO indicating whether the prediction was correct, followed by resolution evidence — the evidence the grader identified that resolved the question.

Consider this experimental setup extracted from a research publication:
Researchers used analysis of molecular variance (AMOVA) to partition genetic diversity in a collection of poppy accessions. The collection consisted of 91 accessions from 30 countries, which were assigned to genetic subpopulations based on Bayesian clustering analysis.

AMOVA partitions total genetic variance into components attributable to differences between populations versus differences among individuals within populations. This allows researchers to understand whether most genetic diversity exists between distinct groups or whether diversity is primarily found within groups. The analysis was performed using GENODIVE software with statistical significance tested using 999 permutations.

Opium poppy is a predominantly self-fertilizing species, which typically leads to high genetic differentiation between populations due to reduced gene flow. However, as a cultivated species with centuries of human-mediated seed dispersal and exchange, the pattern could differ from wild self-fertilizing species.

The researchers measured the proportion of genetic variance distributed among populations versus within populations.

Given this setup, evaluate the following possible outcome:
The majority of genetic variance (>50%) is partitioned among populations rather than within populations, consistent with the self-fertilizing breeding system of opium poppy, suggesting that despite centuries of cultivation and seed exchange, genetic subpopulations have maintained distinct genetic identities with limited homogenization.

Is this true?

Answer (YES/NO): NO